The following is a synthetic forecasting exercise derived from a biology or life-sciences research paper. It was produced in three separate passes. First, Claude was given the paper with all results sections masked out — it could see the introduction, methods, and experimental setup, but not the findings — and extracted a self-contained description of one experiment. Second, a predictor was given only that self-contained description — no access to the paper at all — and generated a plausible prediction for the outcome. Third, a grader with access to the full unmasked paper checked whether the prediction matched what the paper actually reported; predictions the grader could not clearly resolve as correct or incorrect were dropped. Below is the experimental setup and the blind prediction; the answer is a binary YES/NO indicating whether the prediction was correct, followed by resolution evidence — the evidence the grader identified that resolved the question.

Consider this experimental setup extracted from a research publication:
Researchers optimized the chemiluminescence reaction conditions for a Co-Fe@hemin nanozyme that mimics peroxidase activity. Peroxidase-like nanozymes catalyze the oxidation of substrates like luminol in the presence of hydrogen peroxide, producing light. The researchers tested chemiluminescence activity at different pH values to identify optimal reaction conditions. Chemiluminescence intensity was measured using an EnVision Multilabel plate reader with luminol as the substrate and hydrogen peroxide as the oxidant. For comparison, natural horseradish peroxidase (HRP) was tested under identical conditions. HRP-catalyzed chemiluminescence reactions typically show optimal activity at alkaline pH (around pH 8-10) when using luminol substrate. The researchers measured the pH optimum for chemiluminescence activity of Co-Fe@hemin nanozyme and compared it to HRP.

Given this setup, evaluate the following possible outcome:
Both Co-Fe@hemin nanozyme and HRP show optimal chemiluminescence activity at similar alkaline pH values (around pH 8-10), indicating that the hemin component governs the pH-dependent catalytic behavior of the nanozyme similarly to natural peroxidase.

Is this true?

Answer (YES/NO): NO